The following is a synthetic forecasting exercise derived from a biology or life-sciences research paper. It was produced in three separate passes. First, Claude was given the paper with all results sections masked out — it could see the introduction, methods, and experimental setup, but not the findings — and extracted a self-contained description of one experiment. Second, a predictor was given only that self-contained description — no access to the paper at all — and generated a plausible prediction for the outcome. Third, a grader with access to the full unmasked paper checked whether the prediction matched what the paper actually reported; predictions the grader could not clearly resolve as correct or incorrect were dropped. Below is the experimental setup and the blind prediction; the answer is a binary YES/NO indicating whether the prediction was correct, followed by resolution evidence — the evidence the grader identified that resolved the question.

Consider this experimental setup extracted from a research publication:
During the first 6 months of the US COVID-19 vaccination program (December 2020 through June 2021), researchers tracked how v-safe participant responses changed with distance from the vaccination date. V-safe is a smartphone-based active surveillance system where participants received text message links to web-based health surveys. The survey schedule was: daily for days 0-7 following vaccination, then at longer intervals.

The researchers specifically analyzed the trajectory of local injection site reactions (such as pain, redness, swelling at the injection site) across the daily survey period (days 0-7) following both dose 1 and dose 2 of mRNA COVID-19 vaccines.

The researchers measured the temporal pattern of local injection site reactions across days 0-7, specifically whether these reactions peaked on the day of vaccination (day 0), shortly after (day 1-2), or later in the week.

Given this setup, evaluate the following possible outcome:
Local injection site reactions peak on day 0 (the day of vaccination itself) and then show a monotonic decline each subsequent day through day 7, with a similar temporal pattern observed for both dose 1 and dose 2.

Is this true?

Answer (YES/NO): NO